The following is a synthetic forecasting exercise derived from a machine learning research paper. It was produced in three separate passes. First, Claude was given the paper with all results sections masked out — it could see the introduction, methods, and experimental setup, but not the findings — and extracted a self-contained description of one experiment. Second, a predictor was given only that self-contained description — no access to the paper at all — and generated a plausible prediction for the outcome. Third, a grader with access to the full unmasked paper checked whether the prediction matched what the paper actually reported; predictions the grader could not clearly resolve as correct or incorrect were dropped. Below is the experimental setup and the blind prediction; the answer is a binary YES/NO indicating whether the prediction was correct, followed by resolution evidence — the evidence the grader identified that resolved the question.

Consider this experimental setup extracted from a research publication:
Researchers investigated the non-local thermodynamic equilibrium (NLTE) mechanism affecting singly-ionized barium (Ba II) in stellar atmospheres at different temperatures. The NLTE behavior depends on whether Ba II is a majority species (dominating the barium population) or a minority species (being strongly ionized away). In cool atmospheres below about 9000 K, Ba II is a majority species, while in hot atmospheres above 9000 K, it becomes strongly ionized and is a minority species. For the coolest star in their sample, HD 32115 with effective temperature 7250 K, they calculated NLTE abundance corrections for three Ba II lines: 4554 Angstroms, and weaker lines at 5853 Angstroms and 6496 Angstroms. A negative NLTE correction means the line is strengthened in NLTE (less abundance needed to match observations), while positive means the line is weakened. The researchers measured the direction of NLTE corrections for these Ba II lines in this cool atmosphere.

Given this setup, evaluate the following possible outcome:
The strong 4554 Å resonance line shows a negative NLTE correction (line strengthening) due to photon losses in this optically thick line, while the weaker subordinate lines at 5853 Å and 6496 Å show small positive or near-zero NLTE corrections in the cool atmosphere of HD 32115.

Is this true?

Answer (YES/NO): NO